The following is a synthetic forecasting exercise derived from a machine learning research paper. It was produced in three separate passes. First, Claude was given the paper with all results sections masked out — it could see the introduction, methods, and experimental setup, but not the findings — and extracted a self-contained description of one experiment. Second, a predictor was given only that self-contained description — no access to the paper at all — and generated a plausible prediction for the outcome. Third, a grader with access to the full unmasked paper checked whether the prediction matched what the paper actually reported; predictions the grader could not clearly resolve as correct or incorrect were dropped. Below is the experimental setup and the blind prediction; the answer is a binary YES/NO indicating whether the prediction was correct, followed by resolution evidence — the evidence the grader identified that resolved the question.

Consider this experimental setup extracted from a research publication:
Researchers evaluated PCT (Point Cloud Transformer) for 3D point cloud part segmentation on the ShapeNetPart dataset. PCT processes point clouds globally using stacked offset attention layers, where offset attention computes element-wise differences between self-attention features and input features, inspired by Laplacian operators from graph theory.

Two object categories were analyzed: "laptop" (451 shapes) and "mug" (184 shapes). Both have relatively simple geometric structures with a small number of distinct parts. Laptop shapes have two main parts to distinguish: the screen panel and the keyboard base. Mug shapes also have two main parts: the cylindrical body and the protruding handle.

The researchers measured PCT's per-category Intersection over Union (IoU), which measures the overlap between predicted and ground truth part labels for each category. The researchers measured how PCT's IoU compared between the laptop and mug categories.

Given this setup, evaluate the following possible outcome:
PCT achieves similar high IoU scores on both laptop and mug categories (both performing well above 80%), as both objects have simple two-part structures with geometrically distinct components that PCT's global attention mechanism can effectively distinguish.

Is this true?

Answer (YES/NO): YES